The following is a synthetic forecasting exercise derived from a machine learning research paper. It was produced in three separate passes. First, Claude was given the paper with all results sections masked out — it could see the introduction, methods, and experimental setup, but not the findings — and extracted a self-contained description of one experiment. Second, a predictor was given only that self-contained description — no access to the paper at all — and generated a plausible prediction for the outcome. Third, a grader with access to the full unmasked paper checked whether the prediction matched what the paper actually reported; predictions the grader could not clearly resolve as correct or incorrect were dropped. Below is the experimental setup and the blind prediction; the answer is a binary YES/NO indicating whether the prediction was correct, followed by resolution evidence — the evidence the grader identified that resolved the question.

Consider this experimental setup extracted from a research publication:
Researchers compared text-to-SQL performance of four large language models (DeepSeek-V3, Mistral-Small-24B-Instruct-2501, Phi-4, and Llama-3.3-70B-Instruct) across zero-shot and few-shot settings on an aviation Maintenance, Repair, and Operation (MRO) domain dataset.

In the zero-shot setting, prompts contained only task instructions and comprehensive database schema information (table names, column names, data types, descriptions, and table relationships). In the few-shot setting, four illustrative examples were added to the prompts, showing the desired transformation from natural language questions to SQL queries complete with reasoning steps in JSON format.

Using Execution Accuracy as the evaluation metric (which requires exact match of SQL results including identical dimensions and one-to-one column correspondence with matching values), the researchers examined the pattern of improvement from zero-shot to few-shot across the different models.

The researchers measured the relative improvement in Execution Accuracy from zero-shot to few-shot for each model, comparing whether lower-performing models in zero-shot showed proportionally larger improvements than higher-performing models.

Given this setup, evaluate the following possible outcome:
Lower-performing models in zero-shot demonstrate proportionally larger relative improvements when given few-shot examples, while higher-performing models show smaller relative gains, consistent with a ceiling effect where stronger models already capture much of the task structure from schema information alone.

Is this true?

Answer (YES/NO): NO